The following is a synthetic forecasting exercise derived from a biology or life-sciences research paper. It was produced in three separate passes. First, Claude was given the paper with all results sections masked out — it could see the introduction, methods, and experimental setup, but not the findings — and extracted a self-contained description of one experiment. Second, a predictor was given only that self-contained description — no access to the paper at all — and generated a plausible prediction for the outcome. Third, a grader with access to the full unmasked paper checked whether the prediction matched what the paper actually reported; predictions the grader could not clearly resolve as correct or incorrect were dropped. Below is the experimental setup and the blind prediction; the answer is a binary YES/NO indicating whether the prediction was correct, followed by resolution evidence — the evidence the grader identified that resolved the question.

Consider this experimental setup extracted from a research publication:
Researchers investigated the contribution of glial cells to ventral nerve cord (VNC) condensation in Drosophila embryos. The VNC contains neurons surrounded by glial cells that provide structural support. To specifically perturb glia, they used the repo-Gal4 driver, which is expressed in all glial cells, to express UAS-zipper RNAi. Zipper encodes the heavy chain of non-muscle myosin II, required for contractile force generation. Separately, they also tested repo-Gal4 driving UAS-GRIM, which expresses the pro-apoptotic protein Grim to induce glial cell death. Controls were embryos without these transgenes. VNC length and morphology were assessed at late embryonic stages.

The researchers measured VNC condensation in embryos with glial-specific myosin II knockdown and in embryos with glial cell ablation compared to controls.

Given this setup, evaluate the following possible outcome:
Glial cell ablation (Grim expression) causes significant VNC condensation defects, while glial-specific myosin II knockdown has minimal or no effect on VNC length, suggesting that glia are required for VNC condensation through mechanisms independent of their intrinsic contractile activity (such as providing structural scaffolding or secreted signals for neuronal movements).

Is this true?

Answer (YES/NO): NO